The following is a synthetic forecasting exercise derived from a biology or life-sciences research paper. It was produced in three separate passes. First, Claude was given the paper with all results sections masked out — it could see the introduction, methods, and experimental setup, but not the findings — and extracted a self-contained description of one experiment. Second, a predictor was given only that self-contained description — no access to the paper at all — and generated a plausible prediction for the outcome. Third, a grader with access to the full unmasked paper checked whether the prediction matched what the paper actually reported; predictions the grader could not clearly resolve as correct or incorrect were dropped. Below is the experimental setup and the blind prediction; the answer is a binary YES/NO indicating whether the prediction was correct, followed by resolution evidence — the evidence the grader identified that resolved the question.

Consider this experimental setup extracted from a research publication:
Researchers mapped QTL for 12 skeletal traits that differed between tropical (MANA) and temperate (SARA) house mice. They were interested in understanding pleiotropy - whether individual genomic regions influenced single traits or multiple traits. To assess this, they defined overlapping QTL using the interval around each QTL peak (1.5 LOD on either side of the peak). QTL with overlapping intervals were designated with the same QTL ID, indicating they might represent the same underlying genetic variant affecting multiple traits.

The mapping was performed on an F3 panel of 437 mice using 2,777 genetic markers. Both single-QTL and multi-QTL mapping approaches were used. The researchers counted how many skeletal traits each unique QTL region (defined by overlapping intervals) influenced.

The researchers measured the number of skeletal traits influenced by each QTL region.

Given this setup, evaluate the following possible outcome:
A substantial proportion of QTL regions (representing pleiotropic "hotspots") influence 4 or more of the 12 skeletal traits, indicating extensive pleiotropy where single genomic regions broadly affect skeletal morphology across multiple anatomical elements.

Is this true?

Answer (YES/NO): NO